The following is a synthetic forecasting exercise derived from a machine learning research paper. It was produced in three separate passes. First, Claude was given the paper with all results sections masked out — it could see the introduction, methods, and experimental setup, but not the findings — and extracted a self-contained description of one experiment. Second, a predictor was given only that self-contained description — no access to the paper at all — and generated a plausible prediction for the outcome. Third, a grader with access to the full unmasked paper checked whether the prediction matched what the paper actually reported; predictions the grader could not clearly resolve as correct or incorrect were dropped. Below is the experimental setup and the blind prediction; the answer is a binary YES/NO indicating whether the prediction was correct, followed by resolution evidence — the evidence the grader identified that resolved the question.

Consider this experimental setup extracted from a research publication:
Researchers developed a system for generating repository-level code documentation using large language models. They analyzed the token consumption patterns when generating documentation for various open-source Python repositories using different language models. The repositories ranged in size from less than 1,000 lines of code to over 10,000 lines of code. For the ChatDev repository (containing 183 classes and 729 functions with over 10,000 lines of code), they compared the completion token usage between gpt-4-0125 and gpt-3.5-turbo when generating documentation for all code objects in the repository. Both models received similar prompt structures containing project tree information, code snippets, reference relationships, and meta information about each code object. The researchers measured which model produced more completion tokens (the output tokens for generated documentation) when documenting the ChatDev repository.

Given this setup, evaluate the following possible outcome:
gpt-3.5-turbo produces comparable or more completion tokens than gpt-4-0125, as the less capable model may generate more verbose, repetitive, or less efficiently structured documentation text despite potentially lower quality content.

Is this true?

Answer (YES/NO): NO